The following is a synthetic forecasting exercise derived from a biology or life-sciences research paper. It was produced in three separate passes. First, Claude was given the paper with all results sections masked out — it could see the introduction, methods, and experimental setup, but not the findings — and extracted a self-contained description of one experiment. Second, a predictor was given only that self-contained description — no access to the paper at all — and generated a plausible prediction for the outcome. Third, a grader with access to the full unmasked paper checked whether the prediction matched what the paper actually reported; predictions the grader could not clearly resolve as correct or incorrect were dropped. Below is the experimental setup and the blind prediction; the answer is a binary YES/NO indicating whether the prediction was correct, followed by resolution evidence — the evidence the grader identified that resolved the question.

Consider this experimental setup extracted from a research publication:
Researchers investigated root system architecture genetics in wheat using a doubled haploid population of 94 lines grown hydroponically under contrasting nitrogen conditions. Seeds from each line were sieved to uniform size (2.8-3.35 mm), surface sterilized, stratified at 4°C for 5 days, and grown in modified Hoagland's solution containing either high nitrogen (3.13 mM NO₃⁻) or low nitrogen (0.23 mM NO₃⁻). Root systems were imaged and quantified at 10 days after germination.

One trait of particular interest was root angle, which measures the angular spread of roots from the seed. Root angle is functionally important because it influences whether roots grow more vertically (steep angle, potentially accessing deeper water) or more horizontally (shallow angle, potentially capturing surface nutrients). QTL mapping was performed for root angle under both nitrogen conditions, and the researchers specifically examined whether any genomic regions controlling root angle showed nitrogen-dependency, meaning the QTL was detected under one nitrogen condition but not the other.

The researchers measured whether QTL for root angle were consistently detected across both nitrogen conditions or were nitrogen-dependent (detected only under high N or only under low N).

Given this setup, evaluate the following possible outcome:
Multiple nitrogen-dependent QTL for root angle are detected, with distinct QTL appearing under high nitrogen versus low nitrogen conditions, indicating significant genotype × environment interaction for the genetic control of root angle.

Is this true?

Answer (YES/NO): YES